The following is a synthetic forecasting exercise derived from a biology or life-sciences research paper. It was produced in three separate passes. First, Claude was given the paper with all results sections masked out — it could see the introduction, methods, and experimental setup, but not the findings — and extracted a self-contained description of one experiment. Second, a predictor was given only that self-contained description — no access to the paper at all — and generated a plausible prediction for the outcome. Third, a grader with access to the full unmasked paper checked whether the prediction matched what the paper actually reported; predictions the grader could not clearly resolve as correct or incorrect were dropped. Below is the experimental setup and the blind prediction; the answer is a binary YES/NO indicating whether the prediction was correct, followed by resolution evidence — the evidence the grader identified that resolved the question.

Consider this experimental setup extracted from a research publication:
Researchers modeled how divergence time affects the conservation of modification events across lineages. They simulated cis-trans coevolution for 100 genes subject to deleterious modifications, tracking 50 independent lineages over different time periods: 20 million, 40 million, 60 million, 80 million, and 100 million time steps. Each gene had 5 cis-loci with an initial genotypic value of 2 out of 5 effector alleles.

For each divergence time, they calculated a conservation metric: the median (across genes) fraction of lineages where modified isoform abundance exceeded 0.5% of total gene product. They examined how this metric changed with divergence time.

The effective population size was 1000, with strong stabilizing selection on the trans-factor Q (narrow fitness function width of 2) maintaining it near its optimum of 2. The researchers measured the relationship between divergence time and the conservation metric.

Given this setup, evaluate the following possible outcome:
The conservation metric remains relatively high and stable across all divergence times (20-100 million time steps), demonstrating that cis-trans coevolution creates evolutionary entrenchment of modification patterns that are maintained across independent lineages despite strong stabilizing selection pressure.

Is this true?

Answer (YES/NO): NO